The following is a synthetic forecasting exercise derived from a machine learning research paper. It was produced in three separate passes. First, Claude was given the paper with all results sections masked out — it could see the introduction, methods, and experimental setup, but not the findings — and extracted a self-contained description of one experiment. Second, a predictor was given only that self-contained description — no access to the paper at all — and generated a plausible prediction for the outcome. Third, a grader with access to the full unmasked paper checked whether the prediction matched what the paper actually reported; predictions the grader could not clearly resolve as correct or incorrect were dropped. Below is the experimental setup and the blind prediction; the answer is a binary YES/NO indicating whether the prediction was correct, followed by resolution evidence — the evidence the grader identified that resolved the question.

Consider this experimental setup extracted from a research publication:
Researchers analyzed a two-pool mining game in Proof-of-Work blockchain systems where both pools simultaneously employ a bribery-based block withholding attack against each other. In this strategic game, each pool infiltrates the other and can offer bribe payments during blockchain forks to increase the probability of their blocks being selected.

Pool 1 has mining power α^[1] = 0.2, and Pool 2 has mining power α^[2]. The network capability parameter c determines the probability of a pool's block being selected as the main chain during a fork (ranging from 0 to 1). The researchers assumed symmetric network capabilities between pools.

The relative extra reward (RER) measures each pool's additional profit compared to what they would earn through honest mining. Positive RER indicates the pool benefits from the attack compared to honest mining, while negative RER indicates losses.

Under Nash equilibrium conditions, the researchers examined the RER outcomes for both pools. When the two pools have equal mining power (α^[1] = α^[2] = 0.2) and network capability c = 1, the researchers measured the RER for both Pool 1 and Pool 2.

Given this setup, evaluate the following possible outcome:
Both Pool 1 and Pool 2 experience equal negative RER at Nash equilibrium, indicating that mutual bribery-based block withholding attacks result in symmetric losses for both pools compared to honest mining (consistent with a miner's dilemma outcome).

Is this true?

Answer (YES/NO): NO